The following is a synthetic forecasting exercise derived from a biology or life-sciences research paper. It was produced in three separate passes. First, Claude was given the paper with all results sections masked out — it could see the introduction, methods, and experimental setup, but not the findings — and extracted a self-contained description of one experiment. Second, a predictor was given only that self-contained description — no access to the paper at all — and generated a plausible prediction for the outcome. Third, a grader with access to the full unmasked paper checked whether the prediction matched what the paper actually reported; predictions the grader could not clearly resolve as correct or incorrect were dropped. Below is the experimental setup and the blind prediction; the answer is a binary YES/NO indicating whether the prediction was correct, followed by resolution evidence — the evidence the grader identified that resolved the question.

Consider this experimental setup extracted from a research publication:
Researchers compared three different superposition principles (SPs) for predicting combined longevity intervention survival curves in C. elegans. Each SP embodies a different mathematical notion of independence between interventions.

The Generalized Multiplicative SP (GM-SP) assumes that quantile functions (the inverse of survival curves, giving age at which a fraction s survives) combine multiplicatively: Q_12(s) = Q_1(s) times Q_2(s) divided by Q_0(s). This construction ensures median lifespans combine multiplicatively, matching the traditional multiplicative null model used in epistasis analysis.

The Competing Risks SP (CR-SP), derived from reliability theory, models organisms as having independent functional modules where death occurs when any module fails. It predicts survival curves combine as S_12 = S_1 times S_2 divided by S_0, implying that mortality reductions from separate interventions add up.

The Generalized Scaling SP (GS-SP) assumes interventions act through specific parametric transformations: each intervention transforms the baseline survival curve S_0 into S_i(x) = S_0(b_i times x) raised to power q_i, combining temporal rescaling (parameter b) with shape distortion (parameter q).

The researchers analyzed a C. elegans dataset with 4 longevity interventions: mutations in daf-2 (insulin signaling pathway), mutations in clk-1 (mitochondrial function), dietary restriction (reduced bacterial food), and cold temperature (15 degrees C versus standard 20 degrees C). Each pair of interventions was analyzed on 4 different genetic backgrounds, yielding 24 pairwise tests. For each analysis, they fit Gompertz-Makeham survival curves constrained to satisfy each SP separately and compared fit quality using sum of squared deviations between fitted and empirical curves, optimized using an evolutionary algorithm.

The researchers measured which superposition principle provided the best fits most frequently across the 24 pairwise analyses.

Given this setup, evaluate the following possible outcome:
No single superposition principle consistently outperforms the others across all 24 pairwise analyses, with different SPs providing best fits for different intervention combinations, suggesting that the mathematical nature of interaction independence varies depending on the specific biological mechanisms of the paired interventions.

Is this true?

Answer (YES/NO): YES